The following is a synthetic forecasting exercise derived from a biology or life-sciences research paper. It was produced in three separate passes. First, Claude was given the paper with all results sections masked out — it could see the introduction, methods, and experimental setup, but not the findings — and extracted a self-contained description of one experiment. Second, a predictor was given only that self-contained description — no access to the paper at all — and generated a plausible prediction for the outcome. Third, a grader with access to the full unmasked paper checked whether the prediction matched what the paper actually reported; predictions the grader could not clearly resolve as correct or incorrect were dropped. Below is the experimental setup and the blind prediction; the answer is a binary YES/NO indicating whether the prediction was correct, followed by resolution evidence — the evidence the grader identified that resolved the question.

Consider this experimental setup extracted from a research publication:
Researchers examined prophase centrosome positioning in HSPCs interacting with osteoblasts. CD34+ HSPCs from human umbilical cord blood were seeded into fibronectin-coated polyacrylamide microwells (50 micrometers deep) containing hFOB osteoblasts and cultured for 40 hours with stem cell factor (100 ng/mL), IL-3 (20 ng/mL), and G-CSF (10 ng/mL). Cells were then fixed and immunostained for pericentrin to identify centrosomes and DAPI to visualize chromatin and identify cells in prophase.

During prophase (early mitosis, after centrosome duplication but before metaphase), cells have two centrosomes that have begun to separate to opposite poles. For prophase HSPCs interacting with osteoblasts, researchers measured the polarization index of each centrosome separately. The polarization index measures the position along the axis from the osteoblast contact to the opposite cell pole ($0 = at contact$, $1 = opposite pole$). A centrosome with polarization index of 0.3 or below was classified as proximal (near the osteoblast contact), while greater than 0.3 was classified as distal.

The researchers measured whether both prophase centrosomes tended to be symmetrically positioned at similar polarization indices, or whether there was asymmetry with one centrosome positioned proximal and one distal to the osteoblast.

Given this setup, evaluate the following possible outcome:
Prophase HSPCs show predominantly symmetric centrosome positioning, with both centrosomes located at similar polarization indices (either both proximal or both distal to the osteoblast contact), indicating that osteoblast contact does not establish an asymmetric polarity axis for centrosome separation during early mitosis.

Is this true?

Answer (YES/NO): NO